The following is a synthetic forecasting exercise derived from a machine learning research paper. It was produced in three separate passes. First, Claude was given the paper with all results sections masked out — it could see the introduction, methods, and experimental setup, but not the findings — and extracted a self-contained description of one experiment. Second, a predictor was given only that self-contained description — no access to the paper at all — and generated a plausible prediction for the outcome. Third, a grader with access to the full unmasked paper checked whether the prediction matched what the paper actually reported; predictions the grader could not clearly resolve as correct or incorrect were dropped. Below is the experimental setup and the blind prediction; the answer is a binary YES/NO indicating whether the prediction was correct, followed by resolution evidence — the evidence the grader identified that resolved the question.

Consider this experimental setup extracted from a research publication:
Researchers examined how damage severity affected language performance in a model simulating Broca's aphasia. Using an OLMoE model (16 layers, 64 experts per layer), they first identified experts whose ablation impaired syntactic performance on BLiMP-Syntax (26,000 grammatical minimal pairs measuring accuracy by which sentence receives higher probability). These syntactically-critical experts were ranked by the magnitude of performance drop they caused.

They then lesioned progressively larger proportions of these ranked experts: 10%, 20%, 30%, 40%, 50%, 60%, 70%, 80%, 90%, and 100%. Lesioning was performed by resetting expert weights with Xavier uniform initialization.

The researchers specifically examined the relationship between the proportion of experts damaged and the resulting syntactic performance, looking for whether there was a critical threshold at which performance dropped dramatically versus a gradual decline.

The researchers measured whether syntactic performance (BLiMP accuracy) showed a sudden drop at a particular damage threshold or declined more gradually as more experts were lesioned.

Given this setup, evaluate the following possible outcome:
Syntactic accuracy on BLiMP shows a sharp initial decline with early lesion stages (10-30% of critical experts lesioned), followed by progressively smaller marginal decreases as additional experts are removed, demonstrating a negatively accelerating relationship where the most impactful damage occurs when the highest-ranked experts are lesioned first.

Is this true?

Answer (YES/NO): YES